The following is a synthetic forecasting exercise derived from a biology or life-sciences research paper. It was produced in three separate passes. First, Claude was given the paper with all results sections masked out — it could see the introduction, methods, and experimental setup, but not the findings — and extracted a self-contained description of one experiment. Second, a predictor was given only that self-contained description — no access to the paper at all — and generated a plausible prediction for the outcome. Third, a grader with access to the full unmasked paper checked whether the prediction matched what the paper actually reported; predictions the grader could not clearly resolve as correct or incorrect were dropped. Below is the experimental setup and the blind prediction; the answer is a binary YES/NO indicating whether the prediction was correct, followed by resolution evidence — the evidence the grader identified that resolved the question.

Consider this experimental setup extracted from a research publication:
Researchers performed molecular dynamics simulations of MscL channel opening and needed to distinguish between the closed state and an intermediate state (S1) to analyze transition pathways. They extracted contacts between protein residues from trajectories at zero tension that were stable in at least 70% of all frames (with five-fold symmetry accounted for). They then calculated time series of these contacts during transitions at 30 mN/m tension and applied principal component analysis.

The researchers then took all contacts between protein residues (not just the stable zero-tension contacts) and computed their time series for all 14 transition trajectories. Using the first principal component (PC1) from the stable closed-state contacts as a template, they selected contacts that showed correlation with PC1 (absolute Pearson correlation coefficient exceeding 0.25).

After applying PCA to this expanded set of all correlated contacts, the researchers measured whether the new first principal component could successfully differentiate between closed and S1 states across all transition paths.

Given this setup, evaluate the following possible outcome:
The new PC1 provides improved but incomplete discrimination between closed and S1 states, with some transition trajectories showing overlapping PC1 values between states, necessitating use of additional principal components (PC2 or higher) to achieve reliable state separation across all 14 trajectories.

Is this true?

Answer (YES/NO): NO